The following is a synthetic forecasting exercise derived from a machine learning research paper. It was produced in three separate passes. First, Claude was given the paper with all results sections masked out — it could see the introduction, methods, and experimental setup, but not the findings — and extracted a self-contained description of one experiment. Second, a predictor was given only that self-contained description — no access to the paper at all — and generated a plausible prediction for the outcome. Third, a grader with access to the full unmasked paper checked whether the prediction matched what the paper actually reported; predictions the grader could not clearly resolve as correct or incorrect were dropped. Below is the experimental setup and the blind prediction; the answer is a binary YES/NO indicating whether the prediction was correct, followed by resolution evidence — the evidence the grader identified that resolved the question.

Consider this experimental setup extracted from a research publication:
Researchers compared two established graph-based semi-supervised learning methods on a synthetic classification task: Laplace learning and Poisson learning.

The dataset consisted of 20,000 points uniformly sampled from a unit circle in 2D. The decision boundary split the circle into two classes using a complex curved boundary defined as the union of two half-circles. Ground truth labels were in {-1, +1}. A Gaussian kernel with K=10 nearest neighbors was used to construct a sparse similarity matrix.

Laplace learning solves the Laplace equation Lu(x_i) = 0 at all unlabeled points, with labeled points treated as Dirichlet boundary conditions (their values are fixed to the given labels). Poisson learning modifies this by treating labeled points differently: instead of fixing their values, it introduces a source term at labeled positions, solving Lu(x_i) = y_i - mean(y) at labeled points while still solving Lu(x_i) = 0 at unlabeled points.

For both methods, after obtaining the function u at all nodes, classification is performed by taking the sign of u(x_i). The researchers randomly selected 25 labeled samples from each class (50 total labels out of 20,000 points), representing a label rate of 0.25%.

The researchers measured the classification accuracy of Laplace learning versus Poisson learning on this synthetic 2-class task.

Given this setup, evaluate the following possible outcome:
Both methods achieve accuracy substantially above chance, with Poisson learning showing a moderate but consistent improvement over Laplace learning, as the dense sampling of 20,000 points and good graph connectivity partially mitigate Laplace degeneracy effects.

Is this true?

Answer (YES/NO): NO